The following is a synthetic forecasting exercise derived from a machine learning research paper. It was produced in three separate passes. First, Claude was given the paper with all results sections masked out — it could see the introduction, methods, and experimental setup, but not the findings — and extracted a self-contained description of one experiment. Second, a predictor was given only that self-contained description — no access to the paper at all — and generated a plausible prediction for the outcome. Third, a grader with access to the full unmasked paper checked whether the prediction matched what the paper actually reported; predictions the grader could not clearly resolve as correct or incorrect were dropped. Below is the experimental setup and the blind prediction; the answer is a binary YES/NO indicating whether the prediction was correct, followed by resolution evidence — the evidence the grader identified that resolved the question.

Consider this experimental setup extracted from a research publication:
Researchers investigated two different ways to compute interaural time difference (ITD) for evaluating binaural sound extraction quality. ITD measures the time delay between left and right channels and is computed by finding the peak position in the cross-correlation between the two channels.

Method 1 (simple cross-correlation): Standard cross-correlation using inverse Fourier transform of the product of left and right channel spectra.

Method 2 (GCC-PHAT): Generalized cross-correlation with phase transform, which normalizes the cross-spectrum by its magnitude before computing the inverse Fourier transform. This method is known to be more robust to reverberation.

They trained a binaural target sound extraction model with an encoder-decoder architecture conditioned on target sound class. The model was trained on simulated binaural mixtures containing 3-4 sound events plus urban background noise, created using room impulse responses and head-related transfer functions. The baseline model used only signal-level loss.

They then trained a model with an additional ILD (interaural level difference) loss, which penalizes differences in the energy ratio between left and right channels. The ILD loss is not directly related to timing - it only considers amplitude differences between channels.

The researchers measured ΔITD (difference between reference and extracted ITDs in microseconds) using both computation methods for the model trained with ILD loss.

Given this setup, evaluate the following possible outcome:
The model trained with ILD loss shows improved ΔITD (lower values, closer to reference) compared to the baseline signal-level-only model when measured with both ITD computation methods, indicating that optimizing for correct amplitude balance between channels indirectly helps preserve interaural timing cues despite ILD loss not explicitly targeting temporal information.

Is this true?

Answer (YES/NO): NO